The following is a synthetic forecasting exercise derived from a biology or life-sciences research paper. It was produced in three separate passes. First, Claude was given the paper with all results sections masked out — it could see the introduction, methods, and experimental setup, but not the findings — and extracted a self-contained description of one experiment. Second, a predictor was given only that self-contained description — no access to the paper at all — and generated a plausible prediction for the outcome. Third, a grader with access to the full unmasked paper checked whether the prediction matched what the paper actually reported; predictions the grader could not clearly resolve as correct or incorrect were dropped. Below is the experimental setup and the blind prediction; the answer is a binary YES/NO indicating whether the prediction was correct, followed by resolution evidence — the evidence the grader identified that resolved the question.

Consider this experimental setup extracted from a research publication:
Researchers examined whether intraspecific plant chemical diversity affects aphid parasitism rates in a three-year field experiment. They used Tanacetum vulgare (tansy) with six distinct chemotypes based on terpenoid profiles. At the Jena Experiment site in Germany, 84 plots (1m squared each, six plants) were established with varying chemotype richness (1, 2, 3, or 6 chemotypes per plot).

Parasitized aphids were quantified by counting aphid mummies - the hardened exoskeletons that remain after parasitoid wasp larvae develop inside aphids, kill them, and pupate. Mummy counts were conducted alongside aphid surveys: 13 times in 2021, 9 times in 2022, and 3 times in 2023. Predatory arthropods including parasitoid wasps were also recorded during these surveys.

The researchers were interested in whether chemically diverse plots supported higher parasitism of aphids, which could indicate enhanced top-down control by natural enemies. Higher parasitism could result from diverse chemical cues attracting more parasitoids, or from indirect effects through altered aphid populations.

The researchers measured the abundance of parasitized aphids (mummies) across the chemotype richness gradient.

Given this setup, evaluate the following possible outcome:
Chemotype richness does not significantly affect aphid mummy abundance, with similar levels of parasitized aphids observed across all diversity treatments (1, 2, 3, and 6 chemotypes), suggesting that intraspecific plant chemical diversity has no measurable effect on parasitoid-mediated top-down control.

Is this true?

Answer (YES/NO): YES